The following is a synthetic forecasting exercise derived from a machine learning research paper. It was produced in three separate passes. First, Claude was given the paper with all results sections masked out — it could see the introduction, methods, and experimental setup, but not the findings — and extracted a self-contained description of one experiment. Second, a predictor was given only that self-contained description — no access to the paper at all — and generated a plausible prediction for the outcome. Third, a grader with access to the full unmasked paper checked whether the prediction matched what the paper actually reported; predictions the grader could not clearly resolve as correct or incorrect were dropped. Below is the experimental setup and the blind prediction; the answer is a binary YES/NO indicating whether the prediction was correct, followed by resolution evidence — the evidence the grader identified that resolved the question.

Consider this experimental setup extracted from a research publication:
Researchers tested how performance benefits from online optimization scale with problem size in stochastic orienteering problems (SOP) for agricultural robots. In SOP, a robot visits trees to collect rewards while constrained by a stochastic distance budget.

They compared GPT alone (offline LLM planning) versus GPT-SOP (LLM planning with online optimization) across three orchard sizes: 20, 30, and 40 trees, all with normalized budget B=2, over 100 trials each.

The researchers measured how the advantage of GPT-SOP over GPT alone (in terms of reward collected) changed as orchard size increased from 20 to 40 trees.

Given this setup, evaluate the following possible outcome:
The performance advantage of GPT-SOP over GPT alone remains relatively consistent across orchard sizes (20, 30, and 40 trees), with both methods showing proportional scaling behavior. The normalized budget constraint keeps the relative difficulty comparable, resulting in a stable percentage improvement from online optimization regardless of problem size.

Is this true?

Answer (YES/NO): NO